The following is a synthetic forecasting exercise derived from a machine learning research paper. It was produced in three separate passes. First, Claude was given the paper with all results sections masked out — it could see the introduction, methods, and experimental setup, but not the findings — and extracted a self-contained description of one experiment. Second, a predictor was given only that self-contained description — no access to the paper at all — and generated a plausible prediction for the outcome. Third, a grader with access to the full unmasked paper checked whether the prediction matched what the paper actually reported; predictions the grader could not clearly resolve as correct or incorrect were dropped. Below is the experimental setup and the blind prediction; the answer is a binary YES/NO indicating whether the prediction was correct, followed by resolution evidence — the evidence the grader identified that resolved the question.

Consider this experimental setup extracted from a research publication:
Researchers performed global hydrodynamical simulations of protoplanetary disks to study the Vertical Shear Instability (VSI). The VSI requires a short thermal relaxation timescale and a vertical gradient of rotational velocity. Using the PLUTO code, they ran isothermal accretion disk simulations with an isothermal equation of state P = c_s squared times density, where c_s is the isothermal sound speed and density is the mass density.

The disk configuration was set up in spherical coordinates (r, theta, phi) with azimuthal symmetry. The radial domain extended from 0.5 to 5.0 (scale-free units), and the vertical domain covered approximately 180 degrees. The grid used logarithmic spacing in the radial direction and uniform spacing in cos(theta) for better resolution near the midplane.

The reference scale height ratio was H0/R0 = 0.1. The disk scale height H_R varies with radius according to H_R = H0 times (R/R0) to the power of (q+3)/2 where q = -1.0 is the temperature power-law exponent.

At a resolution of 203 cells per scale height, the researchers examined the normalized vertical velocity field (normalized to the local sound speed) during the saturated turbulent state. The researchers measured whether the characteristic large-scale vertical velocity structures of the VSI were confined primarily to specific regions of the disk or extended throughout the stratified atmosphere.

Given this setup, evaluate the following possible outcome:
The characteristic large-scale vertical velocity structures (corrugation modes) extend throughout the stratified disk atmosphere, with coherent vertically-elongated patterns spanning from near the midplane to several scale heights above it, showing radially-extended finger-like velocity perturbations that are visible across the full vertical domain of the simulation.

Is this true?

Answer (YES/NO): YES